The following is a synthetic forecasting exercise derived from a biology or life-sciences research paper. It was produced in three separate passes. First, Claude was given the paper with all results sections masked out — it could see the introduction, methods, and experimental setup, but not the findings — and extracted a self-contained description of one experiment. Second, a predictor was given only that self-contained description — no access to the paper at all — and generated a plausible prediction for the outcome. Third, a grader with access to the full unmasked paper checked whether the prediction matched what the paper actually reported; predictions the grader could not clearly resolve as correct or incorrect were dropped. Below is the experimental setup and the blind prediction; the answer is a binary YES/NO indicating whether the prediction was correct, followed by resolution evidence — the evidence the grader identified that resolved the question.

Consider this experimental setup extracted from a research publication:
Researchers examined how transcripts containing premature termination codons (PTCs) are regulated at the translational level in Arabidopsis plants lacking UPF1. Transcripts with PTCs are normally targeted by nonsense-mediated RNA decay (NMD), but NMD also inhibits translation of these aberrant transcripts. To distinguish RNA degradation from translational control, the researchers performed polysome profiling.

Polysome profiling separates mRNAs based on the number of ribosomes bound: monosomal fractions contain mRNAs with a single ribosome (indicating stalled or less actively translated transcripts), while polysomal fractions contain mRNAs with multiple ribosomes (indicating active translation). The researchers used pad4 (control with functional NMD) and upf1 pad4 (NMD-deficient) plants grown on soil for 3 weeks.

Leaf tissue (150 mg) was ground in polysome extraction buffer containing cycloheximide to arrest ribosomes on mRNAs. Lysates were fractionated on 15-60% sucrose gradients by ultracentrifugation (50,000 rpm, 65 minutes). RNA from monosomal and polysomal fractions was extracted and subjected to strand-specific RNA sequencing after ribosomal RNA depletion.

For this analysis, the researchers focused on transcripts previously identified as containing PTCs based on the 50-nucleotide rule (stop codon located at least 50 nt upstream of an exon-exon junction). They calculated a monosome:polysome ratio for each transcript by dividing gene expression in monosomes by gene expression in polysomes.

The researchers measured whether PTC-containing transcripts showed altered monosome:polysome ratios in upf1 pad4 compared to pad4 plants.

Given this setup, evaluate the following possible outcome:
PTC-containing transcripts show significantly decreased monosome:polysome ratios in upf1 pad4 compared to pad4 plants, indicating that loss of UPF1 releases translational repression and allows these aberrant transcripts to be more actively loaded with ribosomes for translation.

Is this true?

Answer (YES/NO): YES